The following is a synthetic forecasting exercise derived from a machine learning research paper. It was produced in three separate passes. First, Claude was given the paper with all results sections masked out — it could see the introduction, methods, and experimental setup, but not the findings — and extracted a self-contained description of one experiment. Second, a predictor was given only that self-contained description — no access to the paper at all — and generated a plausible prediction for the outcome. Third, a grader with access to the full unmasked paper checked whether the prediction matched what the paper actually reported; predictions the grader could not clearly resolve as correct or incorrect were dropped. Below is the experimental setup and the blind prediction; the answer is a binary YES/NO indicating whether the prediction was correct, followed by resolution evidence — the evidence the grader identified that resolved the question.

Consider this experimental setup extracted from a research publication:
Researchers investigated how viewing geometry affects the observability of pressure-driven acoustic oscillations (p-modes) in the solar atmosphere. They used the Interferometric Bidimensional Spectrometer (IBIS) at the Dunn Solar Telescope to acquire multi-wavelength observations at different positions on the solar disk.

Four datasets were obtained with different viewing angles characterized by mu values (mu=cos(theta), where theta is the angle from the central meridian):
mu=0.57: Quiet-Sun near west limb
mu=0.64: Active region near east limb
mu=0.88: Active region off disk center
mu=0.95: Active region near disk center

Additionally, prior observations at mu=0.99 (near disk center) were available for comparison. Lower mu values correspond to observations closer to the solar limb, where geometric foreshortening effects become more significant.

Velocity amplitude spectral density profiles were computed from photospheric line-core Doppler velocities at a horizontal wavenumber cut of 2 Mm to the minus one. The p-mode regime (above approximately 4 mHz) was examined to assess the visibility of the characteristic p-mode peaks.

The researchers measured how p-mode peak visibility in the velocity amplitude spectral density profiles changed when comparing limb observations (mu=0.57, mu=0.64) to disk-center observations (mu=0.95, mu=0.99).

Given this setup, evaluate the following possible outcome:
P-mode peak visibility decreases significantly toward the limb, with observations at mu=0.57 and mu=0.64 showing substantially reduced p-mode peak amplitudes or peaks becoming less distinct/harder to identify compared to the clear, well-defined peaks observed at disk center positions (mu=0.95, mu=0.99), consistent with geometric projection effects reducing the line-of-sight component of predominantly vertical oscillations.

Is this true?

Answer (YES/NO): YES